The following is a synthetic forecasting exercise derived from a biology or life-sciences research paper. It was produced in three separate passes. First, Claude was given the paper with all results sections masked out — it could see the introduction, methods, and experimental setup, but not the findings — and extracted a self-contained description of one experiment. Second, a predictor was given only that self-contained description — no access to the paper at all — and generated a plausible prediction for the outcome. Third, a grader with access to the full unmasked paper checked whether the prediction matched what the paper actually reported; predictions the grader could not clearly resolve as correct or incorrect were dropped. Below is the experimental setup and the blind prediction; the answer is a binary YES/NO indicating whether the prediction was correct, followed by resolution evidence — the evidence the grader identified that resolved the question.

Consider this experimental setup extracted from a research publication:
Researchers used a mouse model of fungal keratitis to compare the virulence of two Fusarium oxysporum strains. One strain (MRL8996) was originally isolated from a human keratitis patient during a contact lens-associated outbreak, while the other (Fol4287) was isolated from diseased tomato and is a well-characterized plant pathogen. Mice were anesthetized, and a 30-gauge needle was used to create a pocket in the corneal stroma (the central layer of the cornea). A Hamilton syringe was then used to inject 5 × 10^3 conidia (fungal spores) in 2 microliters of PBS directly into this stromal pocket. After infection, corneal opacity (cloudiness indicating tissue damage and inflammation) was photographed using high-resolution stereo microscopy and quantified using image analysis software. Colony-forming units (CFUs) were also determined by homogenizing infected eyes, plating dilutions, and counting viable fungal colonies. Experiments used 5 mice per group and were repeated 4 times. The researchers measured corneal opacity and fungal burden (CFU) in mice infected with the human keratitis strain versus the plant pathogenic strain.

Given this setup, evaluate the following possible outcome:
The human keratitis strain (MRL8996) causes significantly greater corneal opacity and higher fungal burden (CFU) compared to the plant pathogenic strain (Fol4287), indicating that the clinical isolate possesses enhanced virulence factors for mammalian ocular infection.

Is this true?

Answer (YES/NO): YES